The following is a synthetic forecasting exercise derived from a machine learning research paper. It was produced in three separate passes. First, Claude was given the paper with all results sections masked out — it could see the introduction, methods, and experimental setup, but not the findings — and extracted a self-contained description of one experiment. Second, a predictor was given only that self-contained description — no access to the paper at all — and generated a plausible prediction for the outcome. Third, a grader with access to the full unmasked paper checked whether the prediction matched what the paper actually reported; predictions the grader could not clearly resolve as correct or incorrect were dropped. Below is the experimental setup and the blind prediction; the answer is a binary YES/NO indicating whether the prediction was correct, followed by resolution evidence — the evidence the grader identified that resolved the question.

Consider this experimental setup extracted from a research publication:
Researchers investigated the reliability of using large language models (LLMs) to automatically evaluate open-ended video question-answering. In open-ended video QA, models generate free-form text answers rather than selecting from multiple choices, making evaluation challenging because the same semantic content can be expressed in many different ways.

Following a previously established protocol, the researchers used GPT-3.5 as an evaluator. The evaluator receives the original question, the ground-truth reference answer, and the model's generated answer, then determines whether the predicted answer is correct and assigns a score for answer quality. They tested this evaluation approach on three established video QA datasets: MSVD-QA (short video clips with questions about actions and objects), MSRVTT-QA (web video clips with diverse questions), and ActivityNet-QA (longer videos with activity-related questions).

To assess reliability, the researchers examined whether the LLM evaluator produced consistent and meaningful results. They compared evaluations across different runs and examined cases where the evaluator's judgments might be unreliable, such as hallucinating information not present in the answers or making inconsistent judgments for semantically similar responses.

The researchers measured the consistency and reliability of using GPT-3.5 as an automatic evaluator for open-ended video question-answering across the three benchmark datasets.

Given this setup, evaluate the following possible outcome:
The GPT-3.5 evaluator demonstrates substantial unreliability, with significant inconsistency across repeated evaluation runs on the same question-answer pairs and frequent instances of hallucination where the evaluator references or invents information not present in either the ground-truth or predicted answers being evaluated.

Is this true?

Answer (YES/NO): NO